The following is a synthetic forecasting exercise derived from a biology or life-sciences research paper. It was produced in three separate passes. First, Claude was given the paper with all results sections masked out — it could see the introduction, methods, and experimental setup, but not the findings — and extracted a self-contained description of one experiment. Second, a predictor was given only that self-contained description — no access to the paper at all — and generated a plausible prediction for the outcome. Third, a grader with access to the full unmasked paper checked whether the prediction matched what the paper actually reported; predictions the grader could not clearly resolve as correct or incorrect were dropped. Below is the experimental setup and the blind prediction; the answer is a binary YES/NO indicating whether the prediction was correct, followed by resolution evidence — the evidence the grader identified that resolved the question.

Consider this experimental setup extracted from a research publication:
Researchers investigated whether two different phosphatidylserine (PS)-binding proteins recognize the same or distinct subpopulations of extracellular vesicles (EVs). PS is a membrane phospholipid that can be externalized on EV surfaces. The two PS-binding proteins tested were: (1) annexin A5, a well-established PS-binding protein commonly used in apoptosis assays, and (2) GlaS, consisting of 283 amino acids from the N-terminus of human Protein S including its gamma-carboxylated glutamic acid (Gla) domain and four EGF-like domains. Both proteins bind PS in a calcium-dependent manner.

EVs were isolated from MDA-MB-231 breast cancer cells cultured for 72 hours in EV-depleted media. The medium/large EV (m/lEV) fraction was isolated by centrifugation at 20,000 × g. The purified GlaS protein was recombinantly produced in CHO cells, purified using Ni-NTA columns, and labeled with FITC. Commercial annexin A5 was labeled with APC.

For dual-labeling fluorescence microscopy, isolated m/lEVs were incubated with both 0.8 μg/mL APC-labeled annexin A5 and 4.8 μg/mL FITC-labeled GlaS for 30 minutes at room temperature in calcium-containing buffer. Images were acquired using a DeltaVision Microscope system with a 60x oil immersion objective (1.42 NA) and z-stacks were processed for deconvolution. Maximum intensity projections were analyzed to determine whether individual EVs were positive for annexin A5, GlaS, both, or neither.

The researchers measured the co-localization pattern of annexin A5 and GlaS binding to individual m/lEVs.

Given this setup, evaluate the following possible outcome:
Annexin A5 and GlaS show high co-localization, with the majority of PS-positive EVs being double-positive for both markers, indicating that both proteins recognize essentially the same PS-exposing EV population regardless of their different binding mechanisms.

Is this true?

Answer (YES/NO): NO